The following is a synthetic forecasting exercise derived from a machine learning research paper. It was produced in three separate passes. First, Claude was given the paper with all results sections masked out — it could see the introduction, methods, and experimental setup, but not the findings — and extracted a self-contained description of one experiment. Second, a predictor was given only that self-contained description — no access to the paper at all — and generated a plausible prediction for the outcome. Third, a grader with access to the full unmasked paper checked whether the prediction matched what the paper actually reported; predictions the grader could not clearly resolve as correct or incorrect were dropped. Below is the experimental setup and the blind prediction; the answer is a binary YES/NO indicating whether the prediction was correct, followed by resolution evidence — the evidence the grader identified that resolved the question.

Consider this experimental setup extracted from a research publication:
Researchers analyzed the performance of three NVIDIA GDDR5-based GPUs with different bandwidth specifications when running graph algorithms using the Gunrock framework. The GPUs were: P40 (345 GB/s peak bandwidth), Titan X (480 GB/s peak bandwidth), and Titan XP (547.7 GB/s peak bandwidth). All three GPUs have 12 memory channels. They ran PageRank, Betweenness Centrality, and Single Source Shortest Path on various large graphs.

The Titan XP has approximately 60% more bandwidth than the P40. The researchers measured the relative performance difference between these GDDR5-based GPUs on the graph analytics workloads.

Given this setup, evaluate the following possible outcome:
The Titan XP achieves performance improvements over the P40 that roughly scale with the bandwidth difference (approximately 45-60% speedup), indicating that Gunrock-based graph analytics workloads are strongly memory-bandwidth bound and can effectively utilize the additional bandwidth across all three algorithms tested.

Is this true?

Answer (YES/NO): NO